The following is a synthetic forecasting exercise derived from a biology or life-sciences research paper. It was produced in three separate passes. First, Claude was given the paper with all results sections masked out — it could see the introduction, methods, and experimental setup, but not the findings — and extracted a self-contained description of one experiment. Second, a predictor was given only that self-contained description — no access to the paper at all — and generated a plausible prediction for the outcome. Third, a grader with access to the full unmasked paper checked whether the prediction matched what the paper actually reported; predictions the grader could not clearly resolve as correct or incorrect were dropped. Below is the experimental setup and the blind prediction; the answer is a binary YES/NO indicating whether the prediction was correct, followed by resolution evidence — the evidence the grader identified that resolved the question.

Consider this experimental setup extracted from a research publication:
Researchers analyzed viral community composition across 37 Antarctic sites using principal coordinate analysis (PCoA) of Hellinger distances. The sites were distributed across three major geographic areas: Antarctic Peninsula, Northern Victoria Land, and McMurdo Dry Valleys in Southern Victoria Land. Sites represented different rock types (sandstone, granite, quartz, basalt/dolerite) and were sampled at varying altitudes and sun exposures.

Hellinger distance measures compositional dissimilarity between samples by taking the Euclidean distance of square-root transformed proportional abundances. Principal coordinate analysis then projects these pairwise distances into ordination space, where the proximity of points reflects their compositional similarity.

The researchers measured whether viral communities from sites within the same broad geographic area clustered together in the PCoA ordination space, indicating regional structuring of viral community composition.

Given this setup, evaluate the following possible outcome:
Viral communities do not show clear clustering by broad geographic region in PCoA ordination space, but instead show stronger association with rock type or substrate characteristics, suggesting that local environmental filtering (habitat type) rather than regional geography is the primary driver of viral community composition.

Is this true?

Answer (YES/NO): NO